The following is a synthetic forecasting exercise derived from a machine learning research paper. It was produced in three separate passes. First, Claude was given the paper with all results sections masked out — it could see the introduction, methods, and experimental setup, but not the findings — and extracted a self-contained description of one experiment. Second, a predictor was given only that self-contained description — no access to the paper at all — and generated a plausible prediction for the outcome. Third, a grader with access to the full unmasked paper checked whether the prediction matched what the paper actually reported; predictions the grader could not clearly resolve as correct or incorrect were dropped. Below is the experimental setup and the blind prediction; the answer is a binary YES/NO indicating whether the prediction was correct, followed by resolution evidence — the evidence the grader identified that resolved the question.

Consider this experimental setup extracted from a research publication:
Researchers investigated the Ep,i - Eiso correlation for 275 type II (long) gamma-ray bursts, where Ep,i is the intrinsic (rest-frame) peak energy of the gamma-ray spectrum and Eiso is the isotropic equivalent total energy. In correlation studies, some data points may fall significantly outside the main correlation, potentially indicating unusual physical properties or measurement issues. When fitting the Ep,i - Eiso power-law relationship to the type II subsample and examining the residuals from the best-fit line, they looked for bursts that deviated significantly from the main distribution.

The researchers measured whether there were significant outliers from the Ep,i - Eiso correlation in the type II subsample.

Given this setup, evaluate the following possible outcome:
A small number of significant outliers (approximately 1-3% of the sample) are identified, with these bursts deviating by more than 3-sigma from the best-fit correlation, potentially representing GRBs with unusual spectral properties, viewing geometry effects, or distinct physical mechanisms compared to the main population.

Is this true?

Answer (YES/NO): YES